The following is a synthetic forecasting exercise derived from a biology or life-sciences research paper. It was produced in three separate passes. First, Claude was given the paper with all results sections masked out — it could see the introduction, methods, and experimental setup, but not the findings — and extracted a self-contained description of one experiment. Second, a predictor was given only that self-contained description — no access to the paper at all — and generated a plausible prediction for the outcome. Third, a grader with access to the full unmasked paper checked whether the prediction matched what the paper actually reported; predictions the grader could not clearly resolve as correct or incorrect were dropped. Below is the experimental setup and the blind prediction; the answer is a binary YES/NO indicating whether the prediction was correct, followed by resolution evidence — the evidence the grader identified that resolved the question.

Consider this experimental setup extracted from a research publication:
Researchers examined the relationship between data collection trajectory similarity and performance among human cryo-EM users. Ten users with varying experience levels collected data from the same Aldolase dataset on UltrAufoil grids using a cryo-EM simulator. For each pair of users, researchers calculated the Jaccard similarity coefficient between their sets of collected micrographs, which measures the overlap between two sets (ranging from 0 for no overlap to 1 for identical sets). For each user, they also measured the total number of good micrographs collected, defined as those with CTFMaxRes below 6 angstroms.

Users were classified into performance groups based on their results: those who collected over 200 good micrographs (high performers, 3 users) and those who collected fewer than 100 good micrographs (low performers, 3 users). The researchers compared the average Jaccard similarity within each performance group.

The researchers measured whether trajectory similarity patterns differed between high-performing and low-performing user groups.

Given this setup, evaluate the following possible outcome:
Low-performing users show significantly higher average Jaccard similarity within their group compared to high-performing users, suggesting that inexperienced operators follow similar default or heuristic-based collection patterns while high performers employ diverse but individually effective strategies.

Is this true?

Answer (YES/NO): NO